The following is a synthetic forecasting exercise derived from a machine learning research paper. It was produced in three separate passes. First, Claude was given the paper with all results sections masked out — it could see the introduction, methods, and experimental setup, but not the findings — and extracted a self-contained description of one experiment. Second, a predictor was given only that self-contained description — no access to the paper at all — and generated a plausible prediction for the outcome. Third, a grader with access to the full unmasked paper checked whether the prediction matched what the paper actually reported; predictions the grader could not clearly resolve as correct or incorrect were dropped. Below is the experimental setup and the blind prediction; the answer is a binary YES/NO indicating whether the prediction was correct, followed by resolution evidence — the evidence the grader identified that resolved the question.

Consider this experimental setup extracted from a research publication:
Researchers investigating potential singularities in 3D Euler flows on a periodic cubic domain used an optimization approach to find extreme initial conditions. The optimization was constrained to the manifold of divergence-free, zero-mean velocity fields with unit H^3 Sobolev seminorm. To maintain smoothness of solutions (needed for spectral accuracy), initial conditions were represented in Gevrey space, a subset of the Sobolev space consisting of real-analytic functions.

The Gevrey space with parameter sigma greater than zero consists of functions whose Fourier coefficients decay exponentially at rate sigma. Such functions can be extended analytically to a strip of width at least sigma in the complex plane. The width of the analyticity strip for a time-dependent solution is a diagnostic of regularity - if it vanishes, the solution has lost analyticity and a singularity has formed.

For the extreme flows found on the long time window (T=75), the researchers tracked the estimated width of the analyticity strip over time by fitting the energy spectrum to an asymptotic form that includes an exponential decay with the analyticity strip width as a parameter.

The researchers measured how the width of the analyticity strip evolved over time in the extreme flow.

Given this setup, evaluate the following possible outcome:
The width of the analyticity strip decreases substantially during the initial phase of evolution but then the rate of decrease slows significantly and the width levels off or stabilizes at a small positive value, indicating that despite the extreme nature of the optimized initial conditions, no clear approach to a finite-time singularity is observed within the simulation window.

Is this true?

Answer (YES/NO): NO